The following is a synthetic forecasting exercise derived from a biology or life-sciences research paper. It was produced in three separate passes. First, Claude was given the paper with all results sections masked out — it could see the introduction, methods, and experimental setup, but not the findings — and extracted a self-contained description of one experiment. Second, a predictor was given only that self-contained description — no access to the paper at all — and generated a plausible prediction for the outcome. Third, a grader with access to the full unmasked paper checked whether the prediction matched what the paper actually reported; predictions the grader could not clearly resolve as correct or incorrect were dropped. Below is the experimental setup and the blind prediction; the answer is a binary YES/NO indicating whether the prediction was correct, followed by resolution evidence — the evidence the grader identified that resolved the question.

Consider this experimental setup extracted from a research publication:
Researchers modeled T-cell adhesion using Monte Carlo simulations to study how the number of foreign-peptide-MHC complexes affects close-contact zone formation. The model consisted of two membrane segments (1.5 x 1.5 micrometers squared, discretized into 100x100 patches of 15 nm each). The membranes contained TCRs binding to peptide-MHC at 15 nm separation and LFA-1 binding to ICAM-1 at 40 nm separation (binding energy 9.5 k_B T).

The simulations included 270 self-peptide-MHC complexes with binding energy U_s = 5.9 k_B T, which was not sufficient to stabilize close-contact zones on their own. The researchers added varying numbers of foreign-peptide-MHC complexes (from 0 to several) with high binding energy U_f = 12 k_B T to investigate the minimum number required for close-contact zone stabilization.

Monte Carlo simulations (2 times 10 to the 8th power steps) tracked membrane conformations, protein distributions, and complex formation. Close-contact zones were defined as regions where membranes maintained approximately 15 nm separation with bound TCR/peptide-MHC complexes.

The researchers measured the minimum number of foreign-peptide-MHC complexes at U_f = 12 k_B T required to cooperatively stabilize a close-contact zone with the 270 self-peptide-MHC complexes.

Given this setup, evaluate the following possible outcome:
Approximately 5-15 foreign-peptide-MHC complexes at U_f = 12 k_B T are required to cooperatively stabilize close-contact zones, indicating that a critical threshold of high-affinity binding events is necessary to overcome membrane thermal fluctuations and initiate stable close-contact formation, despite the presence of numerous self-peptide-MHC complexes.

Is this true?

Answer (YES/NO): NO